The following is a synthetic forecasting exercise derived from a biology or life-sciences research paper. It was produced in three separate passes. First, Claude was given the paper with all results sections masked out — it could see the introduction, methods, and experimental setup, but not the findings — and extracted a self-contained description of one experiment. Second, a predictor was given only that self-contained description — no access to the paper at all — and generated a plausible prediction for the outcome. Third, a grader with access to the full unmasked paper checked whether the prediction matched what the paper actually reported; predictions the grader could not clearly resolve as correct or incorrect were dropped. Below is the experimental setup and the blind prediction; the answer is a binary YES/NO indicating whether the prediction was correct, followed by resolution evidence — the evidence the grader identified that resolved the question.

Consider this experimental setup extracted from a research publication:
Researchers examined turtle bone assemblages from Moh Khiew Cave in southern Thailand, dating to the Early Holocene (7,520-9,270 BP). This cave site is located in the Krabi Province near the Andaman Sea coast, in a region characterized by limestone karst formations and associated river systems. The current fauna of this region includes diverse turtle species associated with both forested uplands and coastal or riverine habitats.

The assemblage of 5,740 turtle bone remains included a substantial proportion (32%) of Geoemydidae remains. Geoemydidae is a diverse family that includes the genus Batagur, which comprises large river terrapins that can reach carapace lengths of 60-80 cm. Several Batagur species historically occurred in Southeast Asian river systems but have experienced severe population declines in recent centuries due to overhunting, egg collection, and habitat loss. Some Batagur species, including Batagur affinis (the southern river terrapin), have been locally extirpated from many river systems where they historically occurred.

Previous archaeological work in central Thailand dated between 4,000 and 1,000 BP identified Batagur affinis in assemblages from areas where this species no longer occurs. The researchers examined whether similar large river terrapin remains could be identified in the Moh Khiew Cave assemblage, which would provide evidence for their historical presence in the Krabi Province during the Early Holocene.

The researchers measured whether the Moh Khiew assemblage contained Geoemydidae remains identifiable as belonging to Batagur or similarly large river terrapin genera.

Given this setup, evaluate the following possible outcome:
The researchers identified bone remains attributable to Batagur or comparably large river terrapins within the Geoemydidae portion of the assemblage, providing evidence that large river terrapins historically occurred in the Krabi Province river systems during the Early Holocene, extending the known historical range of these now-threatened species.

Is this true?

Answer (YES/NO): NO